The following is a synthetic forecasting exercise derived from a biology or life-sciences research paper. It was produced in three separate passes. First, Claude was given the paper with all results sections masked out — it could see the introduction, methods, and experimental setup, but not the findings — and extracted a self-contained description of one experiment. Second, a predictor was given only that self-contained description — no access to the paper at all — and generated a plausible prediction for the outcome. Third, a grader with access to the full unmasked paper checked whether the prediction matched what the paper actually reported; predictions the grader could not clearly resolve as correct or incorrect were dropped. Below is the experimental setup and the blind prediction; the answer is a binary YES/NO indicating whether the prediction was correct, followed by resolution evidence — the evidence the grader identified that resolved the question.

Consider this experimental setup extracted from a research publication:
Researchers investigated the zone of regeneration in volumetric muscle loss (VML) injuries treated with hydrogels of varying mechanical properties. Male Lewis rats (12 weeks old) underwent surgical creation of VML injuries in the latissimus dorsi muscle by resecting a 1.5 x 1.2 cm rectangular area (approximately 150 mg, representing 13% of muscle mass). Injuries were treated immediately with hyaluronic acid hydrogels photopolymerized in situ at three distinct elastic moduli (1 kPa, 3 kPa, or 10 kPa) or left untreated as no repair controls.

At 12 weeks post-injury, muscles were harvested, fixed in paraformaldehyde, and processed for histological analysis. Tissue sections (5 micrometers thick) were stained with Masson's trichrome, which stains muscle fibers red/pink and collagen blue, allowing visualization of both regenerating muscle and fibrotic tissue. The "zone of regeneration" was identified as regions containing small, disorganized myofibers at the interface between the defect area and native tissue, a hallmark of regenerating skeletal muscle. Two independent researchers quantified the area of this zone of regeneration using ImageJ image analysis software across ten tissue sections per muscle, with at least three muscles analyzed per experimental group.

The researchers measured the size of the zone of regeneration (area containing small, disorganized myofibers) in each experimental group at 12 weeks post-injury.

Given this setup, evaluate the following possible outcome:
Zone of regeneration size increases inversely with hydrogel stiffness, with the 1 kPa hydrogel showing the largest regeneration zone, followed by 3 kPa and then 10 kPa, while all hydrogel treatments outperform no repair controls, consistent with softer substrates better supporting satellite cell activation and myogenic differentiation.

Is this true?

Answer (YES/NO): NO